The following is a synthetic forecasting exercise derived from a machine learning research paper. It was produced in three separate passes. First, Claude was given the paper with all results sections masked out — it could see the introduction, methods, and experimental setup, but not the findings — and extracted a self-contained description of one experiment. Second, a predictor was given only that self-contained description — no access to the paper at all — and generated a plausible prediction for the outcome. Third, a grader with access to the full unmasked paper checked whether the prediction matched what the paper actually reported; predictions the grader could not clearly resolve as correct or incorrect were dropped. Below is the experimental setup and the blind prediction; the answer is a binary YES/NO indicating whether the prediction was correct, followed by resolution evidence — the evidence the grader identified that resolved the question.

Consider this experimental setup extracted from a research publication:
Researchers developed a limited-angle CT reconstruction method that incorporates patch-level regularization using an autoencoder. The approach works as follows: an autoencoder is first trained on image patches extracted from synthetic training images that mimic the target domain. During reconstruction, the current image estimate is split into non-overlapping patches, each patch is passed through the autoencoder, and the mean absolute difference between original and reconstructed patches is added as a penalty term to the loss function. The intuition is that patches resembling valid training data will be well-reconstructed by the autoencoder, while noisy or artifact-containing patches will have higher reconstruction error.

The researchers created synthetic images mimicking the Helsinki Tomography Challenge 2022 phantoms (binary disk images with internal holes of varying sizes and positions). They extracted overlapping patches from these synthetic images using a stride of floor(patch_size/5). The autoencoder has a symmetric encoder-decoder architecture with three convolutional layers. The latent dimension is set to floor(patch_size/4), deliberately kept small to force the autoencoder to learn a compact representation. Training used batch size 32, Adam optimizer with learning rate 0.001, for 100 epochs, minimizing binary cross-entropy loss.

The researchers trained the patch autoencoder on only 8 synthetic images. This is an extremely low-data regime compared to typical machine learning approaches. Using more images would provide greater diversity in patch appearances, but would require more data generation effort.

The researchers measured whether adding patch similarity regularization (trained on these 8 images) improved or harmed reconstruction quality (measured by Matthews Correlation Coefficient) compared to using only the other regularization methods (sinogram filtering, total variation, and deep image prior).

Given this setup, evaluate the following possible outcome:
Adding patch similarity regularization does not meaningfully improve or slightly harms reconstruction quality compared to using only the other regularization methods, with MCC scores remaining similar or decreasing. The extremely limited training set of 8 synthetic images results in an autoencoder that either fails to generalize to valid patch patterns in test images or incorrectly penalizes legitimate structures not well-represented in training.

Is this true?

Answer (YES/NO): NO